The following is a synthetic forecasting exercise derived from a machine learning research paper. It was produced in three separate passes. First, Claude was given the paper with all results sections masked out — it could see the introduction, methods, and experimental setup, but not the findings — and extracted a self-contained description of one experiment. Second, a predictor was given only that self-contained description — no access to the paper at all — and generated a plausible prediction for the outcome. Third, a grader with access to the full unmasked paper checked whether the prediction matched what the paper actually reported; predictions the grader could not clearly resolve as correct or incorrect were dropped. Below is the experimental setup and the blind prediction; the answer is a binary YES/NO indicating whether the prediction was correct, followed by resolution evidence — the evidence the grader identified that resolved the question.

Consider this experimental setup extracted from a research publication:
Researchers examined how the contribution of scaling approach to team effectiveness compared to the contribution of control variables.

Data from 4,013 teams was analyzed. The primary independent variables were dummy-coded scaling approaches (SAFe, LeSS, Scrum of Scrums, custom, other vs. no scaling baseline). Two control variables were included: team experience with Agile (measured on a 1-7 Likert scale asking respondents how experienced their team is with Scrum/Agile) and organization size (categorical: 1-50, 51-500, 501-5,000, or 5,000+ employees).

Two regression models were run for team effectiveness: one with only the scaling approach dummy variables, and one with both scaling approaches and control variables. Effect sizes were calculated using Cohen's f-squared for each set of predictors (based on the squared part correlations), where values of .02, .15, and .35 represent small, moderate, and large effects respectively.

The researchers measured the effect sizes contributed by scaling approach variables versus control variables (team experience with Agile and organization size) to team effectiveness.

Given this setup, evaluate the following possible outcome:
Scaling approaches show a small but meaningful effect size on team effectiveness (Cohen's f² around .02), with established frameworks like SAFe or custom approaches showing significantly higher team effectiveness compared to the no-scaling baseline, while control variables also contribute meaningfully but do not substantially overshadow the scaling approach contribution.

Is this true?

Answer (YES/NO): NO